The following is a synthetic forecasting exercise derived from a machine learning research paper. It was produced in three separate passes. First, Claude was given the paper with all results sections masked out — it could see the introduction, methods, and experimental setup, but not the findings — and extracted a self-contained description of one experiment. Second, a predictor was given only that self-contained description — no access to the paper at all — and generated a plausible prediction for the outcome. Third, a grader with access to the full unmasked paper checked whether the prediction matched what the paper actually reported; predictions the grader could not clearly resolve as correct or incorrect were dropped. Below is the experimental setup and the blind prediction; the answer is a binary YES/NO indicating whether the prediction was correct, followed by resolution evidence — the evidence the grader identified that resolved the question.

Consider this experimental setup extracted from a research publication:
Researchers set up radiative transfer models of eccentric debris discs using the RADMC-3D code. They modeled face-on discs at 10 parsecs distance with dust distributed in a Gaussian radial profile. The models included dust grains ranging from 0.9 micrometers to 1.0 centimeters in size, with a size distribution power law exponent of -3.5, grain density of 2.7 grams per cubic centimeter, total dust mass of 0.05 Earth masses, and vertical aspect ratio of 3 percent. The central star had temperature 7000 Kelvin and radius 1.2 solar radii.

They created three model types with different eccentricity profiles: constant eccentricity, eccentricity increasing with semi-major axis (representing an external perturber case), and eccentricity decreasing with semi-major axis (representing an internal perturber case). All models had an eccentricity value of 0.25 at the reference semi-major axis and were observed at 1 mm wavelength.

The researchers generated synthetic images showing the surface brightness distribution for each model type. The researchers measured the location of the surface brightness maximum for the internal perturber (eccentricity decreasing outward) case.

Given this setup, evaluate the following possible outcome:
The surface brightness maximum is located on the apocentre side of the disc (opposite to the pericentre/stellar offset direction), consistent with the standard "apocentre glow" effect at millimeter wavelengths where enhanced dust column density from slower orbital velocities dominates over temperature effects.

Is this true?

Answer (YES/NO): YES